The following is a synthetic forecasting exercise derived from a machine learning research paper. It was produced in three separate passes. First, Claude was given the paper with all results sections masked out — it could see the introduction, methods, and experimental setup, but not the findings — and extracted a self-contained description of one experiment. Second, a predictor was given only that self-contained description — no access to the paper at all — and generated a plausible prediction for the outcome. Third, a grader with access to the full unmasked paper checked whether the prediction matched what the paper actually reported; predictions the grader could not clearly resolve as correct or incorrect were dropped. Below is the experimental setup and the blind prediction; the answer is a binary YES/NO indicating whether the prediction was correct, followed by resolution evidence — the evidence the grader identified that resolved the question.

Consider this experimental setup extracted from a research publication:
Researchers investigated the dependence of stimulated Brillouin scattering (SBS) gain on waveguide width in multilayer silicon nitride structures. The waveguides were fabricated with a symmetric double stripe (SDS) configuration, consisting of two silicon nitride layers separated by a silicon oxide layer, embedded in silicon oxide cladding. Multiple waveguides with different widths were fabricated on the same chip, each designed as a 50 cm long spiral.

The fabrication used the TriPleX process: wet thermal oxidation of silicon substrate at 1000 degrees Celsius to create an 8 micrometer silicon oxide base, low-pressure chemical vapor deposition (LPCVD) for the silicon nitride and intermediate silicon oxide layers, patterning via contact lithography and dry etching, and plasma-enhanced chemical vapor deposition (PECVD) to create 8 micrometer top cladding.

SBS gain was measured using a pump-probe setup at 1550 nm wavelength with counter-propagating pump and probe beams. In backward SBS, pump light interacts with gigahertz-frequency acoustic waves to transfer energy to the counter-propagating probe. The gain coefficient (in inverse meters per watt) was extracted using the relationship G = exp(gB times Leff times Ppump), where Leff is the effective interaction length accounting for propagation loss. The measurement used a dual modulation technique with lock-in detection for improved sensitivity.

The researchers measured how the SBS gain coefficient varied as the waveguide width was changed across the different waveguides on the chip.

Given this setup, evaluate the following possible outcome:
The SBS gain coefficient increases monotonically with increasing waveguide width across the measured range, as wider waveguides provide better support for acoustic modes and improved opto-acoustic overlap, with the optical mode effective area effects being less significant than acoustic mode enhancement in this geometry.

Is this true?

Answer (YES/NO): YES